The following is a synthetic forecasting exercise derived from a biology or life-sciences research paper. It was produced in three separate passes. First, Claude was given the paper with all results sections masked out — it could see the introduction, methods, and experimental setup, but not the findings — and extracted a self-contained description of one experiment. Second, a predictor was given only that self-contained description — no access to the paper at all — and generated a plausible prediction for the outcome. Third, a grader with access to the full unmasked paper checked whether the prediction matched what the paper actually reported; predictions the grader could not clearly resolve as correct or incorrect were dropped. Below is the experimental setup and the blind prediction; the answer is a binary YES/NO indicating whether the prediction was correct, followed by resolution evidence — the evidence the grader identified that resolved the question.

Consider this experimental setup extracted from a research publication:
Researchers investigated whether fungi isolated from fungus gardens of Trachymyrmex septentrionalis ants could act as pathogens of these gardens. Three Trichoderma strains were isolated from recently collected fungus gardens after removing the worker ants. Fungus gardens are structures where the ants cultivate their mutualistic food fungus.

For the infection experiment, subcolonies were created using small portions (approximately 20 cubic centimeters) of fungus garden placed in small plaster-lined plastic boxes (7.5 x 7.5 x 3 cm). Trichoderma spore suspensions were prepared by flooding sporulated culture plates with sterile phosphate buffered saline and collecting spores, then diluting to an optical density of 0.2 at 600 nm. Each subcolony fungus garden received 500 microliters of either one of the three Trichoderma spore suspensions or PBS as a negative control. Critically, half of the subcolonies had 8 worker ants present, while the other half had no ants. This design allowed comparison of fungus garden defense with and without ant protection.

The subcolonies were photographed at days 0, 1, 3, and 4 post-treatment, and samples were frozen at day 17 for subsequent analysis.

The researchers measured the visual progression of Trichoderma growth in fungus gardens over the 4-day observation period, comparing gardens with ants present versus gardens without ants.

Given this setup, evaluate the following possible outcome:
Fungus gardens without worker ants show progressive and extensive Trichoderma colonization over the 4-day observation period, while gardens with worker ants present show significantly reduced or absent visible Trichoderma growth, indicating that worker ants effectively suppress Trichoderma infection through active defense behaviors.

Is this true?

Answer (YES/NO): YES